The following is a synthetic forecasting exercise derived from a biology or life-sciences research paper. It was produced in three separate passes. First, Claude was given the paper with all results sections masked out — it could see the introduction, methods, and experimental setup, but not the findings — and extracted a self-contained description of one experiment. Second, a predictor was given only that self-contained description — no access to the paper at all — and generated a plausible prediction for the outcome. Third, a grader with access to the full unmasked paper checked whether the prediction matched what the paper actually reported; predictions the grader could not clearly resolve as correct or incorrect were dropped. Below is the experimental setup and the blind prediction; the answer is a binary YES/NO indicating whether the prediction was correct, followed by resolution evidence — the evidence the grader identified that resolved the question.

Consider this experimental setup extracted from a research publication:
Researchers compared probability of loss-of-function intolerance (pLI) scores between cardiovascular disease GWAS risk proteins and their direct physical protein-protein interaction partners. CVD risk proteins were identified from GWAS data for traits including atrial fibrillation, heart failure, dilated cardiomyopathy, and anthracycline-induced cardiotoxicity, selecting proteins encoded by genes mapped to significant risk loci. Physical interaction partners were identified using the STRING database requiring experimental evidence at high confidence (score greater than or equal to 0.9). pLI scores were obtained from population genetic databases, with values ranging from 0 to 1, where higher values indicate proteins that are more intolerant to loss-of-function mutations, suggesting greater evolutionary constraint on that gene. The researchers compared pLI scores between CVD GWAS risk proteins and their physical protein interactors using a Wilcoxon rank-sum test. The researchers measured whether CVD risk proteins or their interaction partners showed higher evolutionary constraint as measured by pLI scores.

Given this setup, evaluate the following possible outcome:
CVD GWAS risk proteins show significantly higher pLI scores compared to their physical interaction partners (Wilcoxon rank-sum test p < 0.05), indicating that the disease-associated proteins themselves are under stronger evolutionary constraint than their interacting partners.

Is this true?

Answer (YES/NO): NO